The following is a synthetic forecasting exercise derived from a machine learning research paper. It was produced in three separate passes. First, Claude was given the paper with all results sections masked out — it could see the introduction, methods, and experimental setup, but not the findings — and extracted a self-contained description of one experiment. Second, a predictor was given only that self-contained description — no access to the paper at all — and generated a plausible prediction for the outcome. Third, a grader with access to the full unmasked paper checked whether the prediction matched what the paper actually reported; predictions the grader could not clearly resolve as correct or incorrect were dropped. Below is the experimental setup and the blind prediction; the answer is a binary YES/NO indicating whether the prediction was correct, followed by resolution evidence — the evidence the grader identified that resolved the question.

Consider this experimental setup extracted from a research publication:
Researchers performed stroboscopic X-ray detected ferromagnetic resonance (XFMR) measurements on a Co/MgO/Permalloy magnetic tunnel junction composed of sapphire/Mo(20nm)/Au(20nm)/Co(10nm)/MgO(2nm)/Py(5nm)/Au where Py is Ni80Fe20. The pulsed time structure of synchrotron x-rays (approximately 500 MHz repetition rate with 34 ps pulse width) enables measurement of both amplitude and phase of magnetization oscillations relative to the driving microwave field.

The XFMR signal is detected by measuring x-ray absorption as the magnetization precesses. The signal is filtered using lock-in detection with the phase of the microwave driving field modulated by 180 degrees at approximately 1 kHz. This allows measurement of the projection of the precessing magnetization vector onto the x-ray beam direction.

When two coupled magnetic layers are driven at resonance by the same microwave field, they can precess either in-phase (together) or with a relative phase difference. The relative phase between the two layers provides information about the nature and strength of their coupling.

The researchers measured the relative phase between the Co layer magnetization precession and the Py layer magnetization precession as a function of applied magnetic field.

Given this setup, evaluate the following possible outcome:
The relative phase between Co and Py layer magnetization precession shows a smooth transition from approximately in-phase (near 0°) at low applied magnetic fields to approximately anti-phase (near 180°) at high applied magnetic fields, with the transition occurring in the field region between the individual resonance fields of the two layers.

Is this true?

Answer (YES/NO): NO